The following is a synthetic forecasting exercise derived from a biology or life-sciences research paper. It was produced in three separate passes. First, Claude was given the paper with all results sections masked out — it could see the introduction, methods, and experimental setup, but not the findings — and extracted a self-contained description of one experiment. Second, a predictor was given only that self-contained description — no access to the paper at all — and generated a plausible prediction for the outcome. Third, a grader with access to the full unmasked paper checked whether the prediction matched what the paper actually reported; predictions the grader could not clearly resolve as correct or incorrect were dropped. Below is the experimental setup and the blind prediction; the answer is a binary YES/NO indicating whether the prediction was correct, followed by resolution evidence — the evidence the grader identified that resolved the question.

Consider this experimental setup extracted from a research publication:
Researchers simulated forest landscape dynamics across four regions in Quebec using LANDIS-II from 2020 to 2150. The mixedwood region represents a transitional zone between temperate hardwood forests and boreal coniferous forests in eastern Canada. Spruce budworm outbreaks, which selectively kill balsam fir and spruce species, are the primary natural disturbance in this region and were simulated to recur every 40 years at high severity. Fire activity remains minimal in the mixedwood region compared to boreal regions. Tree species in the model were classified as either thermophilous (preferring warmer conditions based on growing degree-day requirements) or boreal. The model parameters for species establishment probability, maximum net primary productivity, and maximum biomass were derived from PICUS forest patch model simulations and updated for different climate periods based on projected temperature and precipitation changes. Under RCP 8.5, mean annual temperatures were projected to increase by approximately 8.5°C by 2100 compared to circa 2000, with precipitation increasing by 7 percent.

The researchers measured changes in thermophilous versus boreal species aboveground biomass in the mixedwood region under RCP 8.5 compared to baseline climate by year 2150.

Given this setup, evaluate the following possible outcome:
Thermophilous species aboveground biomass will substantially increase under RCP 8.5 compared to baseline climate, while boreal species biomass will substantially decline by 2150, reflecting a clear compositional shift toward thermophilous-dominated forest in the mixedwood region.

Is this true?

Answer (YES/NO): NO